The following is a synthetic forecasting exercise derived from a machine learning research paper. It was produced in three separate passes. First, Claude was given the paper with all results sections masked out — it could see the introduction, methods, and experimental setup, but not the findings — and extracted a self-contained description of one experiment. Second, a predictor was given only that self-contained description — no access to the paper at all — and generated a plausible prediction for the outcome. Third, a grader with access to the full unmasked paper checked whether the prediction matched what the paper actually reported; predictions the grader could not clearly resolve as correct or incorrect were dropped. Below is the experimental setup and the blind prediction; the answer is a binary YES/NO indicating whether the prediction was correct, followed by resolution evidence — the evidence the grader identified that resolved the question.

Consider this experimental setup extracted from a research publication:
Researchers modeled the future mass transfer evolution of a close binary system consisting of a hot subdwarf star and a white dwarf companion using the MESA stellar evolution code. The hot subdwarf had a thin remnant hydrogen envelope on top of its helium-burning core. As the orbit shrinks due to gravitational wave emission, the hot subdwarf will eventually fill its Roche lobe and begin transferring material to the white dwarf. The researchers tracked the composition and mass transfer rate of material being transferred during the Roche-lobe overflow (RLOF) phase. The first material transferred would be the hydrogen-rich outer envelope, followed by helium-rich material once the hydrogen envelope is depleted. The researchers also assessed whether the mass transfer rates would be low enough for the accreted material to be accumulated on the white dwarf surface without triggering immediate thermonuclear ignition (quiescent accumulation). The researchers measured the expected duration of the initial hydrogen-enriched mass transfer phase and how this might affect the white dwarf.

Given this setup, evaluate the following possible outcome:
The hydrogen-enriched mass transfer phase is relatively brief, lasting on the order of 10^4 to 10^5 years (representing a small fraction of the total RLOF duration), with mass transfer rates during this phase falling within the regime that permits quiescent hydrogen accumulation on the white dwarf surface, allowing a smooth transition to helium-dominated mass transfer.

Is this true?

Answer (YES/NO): NO